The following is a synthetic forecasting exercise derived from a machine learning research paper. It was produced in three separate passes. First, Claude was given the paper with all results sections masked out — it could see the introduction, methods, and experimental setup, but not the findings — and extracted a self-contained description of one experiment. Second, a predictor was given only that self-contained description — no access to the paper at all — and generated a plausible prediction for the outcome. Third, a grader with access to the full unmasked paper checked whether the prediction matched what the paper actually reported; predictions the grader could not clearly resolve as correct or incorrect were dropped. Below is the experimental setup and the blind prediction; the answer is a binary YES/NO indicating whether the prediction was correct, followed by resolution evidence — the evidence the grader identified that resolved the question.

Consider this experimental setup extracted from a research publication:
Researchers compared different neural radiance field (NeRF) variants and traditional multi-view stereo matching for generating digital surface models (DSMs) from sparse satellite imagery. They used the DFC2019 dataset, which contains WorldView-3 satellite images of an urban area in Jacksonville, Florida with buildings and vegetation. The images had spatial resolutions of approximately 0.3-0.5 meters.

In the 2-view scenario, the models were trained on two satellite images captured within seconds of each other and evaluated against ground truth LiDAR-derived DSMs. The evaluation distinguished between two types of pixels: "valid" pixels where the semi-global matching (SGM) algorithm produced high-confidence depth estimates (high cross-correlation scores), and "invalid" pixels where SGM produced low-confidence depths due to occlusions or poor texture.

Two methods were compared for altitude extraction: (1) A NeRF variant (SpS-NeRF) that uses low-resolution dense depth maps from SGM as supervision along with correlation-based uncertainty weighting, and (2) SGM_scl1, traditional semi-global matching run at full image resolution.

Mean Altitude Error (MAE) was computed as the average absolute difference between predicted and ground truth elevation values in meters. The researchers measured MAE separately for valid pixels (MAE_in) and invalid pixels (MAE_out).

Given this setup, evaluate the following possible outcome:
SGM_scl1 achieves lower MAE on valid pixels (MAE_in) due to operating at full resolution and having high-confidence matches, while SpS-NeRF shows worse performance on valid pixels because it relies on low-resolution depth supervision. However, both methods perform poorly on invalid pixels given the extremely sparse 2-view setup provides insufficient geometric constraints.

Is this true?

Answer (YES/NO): NO